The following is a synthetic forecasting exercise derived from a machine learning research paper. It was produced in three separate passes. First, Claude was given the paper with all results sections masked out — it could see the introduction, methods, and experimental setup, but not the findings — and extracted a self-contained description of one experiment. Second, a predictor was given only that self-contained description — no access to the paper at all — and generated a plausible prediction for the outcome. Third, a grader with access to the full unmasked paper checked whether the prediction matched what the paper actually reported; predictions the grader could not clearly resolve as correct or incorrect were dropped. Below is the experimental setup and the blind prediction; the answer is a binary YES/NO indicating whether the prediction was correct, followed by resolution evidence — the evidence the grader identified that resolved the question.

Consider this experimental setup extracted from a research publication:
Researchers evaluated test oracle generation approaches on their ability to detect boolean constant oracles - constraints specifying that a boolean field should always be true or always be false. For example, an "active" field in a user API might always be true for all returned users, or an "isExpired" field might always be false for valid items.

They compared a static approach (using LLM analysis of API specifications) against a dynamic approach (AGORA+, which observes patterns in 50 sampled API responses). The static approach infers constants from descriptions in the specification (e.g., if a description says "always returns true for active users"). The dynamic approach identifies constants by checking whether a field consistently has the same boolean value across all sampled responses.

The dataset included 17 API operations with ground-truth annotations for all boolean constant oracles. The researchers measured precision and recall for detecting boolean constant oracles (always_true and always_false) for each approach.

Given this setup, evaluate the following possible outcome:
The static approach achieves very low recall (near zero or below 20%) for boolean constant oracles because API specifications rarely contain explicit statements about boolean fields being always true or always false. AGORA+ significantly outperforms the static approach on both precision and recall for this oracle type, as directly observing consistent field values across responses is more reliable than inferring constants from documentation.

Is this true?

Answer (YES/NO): NO